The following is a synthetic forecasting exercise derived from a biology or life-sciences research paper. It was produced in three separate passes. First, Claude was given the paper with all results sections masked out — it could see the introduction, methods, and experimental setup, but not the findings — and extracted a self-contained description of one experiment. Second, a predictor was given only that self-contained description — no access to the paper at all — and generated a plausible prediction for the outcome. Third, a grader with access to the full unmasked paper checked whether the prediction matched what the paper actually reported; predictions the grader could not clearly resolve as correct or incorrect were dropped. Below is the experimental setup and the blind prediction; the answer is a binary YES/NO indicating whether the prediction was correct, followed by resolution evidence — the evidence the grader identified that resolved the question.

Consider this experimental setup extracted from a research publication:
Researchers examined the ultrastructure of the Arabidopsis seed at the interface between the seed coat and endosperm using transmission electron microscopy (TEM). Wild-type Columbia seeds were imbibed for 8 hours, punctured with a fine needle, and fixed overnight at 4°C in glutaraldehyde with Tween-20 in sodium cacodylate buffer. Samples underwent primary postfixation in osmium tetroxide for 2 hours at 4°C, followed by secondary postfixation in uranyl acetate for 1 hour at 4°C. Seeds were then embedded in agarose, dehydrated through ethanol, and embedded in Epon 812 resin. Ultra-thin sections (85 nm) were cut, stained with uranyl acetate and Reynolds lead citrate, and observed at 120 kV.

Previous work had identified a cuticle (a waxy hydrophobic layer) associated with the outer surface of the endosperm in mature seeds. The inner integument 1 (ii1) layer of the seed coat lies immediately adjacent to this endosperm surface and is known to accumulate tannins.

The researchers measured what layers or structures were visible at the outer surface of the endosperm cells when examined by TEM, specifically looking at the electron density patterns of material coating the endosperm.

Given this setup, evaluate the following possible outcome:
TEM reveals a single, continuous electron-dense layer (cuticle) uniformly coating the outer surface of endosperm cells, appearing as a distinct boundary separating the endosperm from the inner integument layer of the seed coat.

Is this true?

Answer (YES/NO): NO